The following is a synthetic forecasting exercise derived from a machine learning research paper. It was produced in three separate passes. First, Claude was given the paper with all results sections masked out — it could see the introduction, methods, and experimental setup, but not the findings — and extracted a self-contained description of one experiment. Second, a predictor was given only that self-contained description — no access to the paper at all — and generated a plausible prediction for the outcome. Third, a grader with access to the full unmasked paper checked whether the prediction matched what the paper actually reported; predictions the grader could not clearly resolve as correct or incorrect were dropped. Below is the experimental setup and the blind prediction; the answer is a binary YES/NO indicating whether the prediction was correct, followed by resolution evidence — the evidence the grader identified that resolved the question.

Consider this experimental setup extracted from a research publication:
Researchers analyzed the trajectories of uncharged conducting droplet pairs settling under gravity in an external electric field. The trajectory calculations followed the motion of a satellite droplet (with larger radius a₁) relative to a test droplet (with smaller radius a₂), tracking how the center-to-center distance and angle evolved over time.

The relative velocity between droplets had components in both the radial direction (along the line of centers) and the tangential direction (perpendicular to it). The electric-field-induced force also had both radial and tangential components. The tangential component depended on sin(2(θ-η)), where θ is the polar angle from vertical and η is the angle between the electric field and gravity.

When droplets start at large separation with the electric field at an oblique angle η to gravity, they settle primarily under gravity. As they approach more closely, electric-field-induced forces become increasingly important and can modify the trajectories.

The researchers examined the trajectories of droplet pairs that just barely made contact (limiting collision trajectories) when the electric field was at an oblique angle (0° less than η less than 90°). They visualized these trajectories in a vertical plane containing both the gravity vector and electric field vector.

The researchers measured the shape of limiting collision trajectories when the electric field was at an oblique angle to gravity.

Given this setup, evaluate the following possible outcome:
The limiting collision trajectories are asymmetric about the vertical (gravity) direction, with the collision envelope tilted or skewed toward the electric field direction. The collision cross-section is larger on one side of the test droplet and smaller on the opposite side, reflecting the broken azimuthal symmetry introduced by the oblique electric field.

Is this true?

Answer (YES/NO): YES